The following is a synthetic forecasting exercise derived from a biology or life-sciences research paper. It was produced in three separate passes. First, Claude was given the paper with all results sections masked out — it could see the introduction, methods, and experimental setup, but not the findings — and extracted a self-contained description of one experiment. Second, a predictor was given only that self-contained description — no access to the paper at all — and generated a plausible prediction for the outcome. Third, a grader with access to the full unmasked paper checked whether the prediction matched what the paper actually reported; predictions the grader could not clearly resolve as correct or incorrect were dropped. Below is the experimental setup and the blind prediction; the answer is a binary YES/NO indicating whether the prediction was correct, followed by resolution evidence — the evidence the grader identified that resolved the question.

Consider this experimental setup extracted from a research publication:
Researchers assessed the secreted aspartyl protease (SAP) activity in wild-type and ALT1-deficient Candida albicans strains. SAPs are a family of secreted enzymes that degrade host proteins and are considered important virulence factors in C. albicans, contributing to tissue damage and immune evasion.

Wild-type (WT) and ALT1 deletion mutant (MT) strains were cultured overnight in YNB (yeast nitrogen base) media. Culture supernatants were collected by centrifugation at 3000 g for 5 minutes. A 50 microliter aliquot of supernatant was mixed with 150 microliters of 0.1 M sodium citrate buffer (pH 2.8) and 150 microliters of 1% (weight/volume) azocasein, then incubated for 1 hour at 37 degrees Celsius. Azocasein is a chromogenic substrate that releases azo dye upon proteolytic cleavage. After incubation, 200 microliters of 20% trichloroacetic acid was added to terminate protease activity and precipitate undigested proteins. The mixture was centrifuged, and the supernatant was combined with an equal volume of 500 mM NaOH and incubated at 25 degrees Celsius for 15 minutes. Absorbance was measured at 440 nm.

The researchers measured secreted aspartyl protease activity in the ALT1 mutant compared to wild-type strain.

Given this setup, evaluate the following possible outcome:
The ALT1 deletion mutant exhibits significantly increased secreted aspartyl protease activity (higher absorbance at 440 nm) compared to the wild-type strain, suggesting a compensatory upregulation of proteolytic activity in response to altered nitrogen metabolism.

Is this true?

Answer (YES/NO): NO